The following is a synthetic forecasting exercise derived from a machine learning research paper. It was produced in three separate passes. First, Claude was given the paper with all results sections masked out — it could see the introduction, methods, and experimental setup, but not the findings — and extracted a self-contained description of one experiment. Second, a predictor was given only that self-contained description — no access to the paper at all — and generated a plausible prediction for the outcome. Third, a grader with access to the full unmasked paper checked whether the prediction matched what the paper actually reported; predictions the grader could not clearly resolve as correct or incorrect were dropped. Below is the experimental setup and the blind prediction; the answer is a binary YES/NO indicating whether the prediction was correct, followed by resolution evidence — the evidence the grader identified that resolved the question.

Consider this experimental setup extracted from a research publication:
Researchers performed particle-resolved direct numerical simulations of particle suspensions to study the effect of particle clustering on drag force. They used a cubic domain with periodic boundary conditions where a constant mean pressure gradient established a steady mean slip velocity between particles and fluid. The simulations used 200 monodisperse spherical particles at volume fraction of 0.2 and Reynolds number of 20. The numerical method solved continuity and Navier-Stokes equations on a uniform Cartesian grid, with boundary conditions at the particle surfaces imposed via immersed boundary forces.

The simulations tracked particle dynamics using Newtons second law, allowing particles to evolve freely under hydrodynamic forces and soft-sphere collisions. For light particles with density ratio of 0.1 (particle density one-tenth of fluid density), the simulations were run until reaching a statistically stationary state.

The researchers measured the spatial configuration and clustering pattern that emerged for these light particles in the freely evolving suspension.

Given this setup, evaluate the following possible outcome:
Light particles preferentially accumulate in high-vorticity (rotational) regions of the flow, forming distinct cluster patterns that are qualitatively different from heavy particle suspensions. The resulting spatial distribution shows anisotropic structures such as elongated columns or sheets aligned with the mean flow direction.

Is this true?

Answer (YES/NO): NO